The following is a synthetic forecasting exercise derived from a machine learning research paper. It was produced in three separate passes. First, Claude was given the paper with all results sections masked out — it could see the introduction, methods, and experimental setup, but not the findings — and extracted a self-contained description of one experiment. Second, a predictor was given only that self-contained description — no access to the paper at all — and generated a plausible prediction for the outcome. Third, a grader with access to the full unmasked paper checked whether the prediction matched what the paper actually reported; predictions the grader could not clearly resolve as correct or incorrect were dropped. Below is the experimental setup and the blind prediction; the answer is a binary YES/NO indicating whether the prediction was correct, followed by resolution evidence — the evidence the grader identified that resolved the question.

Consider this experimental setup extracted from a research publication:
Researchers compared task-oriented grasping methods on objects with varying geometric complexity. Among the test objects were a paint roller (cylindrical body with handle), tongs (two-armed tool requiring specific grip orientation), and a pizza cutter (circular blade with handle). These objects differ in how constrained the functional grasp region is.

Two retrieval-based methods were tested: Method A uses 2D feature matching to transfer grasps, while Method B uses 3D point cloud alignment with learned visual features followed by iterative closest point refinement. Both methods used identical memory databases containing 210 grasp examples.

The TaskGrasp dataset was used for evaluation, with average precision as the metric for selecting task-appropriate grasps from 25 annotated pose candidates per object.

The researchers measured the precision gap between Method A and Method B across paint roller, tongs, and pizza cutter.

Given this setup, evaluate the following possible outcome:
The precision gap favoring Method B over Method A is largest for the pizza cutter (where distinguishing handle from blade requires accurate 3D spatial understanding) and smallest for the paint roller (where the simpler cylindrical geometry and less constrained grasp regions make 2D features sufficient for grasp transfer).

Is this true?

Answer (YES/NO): NO